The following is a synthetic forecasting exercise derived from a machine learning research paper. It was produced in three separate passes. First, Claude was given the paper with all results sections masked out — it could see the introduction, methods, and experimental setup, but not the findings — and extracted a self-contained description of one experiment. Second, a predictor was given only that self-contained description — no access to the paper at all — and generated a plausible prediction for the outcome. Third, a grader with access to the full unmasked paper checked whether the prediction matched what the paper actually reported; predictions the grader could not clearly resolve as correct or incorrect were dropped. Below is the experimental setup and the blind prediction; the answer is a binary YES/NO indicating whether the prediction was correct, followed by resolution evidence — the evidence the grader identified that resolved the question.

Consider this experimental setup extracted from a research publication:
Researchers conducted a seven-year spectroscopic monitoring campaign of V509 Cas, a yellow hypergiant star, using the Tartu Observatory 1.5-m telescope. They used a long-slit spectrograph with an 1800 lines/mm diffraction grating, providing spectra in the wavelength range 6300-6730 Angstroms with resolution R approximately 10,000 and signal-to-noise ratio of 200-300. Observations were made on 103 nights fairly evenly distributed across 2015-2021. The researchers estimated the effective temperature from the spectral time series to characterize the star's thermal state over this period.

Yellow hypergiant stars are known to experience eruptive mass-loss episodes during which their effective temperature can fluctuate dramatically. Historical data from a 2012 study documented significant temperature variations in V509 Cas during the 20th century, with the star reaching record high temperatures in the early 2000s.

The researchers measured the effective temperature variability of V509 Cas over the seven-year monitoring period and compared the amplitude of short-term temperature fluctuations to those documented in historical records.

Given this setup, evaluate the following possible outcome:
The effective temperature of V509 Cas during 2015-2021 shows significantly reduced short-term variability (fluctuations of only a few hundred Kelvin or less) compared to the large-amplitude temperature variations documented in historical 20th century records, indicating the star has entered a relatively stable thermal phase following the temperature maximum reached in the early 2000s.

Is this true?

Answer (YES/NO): YES